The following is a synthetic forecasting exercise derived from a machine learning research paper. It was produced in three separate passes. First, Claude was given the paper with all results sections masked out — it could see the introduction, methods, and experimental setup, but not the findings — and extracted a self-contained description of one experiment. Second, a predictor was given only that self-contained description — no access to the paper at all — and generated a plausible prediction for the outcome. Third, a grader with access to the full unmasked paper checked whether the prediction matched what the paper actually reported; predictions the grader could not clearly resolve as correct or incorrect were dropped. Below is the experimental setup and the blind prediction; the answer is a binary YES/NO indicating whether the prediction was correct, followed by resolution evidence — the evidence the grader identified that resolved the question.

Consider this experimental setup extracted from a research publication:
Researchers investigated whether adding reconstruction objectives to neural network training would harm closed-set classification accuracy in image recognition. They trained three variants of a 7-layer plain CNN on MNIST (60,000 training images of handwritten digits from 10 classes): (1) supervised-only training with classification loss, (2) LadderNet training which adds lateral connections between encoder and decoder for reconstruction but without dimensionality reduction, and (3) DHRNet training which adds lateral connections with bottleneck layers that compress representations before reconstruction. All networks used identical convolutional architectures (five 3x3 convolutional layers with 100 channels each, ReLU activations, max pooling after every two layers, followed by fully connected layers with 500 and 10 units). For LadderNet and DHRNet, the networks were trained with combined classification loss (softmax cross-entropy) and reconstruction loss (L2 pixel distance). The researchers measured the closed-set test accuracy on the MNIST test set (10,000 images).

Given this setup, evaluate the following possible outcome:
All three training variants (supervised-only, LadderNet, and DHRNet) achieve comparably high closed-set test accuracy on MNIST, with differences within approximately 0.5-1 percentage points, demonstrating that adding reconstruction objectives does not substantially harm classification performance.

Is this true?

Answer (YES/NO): YES